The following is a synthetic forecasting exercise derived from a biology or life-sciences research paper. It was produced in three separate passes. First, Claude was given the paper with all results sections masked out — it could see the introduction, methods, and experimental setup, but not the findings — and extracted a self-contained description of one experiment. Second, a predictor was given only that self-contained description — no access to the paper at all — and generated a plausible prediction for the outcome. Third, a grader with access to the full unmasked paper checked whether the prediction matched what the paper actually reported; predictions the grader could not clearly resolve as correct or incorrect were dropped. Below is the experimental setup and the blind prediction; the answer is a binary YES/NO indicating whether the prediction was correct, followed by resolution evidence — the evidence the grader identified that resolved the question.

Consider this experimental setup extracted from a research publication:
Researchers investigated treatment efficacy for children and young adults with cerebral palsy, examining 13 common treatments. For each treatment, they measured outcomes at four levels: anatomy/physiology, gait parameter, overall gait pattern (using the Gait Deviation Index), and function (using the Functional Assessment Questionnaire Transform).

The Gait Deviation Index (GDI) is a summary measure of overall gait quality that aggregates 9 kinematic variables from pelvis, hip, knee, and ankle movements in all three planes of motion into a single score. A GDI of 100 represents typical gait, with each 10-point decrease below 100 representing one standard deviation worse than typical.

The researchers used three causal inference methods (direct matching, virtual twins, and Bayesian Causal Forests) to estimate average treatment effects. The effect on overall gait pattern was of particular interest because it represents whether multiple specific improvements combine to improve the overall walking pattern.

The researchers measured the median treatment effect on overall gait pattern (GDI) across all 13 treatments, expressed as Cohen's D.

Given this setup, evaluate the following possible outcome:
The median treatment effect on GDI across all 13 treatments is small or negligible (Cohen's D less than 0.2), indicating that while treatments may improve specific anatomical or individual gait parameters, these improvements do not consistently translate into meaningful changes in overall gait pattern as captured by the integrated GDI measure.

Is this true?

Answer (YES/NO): YES